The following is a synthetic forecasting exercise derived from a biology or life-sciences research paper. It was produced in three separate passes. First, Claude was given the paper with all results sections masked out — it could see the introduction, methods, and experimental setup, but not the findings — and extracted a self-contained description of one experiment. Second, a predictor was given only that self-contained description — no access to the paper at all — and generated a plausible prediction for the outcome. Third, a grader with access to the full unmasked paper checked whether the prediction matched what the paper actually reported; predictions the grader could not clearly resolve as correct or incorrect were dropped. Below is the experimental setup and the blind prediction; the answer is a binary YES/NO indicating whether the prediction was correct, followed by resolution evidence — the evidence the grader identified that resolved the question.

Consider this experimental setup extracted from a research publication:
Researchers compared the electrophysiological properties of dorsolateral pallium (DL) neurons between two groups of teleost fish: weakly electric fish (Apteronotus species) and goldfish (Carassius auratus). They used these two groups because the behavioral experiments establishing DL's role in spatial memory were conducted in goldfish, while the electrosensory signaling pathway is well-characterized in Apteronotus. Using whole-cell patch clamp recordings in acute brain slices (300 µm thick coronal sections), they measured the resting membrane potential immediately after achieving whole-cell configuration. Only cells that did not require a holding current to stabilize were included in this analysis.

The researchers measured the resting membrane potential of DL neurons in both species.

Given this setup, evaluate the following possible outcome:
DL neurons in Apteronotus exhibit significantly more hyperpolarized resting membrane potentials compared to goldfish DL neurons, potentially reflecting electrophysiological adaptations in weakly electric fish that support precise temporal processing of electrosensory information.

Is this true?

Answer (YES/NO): NO